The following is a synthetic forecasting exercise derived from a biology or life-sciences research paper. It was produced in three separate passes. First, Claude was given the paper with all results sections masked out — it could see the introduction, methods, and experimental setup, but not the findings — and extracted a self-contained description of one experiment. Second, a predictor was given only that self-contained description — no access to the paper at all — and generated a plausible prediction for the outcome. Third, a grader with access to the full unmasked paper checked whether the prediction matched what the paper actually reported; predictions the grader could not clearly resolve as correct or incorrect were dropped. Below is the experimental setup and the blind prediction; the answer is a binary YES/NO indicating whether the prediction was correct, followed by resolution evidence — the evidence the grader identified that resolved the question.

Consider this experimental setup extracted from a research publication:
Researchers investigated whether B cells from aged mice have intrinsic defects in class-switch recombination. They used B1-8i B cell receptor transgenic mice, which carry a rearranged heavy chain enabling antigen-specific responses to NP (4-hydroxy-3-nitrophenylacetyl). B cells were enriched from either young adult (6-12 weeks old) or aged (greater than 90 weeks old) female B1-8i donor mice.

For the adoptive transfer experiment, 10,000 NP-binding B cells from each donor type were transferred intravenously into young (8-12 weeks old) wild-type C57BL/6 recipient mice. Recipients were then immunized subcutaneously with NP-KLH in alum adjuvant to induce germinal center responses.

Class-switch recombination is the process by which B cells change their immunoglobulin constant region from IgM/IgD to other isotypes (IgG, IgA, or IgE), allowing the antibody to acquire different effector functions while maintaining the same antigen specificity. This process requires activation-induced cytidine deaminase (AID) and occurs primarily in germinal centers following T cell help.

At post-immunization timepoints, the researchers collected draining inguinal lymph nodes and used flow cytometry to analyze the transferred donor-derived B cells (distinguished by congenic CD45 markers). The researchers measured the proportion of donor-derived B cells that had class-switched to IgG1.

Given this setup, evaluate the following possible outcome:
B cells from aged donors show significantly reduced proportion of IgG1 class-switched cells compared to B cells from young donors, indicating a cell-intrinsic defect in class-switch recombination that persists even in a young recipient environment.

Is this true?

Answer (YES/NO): NO